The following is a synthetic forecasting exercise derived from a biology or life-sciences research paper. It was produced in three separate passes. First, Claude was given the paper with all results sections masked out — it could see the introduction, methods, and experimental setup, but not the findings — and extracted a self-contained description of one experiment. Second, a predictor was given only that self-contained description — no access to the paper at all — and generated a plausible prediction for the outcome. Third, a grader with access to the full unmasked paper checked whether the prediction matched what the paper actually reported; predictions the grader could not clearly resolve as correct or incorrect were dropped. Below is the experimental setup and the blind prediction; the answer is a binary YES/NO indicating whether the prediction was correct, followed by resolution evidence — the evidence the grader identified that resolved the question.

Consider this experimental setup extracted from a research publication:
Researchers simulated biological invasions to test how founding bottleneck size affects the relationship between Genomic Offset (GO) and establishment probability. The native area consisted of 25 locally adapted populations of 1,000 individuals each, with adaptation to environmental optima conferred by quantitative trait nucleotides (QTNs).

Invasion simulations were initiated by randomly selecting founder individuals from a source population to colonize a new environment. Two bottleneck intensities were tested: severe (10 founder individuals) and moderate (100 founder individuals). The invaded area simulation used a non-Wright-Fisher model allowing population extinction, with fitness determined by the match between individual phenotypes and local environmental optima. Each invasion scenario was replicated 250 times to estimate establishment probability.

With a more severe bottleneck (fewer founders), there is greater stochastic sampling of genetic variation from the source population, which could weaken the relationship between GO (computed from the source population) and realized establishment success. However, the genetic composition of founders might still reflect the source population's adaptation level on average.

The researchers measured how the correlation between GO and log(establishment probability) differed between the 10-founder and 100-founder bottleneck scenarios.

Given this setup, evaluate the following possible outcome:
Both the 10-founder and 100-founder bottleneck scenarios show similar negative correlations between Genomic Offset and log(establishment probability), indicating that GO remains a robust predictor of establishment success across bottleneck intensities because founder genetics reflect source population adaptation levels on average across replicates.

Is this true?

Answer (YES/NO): NO